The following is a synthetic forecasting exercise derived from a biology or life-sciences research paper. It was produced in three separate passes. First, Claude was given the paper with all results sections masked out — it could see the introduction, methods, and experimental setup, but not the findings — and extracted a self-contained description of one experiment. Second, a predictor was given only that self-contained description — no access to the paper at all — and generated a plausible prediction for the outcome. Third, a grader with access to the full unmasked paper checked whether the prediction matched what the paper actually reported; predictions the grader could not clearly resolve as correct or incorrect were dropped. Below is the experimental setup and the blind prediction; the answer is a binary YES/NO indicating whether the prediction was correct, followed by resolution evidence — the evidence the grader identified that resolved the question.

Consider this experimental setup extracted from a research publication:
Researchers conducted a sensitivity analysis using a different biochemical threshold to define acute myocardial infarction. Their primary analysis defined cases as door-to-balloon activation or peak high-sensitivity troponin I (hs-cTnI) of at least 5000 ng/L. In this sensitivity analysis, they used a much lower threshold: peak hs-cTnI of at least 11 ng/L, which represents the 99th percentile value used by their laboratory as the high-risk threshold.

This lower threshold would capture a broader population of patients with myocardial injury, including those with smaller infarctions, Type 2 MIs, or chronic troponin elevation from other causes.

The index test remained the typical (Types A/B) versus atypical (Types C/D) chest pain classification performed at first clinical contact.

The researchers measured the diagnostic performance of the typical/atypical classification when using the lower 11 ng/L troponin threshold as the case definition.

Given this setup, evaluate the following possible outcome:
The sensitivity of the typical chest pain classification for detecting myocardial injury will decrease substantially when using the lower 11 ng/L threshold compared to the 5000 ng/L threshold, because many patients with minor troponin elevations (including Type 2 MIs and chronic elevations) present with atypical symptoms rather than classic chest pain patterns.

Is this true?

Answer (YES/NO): YES